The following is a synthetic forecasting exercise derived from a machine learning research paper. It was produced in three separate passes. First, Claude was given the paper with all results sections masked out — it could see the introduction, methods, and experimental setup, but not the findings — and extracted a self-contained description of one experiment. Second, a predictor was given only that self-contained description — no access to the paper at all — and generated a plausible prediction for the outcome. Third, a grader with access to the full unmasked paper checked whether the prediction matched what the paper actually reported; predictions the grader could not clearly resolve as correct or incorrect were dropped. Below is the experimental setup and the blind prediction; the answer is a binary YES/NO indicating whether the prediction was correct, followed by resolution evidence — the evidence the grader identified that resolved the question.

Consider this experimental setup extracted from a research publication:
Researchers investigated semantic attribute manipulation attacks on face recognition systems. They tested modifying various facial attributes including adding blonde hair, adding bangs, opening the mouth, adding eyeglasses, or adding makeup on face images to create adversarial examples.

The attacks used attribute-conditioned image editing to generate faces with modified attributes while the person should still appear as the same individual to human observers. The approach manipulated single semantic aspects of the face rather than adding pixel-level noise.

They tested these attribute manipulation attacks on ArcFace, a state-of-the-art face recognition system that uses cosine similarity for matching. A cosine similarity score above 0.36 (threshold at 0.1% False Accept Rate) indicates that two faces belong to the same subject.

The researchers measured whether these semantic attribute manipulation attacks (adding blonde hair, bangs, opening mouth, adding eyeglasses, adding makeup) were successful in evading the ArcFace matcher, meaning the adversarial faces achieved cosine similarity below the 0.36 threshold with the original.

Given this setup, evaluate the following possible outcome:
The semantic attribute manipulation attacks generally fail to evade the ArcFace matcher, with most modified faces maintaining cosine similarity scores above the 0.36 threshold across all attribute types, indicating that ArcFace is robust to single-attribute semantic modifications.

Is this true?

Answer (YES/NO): NO